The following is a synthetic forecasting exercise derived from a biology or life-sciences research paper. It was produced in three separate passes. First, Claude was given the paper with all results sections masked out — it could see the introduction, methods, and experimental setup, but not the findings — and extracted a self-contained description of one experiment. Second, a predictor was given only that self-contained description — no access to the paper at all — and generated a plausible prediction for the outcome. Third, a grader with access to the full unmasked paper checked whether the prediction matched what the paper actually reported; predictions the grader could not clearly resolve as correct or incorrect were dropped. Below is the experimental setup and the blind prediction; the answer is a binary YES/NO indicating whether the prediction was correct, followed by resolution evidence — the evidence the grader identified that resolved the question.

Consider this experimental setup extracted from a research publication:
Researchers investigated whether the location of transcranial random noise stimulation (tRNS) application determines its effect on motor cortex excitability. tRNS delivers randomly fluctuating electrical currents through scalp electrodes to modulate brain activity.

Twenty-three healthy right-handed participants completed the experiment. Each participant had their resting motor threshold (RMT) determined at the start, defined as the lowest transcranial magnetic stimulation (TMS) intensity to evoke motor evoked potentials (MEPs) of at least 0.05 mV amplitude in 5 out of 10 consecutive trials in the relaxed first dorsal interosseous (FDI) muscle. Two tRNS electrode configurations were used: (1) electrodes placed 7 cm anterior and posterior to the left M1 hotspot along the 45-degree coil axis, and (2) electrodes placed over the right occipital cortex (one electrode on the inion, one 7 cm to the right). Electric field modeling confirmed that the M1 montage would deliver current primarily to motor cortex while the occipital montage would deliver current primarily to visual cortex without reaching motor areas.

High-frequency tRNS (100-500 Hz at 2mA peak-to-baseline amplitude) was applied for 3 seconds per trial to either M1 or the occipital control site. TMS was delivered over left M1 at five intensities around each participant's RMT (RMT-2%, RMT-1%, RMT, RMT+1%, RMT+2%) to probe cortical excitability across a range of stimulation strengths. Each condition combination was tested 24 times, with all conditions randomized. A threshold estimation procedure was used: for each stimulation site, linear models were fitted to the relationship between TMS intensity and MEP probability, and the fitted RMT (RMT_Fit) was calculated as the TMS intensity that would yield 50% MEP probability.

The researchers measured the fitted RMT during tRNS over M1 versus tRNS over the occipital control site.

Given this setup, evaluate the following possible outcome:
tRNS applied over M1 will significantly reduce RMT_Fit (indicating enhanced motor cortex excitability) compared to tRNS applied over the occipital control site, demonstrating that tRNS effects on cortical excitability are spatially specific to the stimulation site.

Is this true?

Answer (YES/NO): YES